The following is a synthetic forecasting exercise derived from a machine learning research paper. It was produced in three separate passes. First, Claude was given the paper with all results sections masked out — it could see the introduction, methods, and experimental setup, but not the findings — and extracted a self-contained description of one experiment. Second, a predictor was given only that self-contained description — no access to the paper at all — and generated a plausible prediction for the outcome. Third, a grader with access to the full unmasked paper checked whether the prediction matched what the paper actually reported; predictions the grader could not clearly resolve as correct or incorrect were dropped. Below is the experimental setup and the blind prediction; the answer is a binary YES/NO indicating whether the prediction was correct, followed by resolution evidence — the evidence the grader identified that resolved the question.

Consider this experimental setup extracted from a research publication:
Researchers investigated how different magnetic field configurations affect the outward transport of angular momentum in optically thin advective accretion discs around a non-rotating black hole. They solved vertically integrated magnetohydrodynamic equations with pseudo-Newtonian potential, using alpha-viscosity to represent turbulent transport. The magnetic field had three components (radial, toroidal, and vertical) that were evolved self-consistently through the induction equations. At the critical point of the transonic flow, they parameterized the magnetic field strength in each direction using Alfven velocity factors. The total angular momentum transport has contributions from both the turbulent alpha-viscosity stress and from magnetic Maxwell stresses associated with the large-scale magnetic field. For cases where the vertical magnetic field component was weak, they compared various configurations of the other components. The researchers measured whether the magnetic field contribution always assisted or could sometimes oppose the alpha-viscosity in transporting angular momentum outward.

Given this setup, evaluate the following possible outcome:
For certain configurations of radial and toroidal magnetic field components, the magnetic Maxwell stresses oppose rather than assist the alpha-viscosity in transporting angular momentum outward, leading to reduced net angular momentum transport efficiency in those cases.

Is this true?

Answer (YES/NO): YES